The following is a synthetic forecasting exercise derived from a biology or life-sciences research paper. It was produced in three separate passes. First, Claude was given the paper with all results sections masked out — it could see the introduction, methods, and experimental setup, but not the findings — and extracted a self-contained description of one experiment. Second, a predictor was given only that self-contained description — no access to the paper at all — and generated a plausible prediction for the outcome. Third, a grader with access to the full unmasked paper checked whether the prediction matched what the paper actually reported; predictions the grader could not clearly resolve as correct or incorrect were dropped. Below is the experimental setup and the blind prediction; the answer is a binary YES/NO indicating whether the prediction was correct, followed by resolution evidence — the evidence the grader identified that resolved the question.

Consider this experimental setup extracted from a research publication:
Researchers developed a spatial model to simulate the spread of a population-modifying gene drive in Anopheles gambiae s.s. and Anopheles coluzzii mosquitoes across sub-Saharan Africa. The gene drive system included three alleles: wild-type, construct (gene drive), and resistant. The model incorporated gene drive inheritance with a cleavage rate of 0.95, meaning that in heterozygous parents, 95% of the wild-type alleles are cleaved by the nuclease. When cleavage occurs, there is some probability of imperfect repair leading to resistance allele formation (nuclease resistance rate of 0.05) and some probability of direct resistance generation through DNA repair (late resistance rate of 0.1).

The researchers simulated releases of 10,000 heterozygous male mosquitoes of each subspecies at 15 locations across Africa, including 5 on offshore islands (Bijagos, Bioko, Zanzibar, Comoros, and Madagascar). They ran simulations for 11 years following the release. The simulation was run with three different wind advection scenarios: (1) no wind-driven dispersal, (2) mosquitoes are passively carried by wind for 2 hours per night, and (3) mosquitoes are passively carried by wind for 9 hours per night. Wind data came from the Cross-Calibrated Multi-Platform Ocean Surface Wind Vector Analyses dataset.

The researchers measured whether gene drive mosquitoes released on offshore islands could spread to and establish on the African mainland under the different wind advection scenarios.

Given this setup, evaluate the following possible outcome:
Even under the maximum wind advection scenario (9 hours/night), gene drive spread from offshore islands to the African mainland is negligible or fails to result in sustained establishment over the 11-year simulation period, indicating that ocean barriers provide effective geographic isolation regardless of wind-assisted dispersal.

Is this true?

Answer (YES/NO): NO